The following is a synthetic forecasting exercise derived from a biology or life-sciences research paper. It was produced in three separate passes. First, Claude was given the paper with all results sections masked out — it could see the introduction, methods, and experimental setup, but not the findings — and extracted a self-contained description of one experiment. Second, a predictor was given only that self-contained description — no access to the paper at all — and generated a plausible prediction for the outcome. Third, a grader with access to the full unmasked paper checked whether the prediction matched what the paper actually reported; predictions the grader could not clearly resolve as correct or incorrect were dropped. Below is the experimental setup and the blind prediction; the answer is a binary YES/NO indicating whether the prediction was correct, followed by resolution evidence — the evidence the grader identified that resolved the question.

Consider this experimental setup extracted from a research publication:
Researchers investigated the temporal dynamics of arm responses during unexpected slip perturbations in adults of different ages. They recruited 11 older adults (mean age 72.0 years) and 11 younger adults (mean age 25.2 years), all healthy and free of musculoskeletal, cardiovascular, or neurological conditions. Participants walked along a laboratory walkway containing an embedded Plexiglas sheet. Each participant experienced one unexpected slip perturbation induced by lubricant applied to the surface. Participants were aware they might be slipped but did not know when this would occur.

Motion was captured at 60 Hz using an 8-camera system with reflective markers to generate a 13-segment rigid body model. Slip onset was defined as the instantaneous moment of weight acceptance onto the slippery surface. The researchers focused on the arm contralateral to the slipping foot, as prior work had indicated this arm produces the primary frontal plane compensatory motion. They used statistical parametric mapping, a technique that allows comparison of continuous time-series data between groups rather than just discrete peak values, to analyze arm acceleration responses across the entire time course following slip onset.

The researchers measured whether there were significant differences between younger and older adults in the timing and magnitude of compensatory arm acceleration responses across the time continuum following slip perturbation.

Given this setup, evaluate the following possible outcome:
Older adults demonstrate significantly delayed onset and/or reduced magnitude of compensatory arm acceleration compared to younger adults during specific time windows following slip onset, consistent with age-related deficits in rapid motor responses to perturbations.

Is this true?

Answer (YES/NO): YES